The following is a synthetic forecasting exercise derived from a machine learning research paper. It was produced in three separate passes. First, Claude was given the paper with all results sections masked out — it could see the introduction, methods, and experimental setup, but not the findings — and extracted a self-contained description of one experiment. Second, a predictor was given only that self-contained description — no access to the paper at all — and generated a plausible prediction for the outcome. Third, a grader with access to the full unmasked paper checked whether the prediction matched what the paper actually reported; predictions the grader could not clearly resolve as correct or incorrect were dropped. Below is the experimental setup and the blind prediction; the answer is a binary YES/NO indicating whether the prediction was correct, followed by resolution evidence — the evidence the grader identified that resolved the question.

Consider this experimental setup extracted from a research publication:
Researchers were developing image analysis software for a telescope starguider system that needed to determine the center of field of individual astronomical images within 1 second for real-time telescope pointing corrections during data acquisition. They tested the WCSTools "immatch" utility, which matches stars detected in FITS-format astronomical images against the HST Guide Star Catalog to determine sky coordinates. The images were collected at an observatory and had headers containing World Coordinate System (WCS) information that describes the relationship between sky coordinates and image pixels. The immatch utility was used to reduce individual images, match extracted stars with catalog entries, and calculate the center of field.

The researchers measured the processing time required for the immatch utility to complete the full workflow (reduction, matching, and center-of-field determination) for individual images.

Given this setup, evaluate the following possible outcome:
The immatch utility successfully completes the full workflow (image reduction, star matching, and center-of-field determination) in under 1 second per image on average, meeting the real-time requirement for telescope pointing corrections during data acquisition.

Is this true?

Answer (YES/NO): NO